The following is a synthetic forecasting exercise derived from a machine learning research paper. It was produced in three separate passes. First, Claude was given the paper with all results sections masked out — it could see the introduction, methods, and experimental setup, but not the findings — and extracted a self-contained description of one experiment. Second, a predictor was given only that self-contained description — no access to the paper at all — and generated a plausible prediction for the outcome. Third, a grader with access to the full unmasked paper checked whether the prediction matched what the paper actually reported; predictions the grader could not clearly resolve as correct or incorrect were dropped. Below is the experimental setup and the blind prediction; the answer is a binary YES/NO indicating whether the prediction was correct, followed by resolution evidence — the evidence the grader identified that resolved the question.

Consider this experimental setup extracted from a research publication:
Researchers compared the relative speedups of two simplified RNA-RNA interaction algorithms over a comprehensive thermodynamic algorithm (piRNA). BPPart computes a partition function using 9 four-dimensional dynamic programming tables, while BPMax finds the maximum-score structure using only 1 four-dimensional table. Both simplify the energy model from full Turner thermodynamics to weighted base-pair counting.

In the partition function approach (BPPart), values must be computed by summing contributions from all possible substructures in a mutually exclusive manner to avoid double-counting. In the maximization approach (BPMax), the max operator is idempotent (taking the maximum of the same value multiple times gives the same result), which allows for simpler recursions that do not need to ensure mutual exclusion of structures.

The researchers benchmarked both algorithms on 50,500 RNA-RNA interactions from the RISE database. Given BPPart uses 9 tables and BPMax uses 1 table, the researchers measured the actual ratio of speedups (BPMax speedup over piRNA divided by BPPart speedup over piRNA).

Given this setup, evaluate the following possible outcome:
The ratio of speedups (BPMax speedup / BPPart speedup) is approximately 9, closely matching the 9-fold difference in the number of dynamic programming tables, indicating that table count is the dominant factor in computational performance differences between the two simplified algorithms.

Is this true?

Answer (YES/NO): NO